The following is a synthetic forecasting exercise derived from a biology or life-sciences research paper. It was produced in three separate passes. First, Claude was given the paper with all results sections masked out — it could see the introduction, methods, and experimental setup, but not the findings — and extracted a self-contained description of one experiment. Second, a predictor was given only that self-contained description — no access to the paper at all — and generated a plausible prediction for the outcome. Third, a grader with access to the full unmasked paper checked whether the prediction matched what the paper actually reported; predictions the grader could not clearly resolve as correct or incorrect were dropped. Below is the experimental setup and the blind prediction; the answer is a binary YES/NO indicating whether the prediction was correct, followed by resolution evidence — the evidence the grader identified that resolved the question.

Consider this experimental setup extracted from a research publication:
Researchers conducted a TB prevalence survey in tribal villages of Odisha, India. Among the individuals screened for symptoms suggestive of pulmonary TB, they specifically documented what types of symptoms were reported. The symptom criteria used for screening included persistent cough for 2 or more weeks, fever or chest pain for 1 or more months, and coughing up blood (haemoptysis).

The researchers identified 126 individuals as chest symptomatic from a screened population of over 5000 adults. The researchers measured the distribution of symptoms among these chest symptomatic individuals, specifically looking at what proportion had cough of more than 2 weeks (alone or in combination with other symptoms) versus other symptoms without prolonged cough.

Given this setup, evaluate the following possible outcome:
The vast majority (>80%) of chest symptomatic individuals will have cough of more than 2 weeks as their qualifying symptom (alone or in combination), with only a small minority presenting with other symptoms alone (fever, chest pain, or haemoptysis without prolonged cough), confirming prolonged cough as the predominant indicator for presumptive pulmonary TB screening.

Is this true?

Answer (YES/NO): YES